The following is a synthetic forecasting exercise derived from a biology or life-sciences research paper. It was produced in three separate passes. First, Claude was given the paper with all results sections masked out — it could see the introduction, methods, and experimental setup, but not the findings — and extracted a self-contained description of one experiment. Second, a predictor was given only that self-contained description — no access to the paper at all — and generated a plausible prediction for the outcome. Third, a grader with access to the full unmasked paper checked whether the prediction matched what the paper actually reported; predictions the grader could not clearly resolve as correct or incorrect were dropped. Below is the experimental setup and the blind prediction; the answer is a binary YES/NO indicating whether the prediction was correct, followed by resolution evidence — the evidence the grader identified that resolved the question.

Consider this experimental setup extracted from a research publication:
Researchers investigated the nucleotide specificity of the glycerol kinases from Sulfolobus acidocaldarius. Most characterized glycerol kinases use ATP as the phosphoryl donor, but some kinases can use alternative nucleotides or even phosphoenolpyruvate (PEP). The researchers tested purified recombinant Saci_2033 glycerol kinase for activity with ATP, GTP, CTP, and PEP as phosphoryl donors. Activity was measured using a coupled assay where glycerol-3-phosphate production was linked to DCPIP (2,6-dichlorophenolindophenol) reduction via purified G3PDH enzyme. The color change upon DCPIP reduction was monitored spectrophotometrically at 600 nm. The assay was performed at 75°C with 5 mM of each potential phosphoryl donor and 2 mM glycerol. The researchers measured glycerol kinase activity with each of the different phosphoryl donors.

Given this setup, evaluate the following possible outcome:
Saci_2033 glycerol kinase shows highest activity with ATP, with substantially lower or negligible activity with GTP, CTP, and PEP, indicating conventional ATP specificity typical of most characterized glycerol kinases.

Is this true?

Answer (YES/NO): NO